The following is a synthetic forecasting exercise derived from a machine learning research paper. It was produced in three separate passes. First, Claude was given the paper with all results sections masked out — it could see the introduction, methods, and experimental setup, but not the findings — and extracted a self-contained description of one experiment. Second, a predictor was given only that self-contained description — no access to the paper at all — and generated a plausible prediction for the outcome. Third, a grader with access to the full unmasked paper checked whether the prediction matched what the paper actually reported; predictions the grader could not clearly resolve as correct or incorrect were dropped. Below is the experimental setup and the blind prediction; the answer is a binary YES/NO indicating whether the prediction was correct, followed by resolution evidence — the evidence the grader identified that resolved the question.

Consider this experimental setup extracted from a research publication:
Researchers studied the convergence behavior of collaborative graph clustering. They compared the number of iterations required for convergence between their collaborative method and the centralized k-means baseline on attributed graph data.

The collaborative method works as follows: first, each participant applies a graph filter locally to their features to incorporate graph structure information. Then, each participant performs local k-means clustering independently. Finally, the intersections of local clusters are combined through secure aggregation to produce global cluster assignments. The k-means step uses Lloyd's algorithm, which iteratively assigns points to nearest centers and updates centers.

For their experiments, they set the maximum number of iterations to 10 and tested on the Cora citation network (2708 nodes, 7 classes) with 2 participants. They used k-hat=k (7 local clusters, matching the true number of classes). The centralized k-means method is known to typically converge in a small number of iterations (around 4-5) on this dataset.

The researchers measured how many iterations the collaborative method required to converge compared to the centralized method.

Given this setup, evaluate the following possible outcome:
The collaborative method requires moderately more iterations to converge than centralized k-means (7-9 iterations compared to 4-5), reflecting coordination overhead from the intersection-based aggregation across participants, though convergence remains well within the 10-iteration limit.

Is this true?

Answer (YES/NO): NO